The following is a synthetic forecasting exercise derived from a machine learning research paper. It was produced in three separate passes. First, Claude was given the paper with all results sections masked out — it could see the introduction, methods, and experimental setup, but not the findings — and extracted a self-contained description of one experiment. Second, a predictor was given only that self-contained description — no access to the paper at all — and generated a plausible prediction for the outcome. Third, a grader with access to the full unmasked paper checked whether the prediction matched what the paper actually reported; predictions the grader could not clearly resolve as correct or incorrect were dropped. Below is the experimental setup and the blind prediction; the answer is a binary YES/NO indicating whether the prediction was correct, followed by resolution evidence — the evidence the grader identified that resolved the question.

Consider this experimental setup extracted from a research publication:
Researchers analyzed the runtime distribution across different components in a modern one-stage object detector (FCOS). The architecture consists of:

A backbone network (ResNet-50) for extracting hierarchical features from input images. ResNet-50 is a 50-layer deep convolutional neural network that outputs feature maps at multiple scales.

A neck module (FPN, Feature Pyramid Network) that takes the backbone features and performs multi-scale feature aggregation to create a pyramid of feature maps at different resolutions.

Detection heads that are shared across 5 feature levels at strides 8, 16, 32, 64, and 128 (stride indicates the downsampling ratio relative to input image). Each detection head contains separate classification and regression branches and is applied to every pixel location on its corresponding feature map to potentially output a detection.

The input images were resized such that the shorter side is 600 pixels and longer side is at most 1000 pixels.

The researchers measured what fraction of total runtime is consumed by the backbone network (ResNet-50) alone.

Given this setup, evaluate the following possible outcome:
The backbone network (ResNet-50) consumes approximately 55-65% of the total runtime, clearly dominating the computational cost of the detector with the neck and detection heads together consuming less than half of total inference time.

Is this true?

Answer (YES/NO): NO